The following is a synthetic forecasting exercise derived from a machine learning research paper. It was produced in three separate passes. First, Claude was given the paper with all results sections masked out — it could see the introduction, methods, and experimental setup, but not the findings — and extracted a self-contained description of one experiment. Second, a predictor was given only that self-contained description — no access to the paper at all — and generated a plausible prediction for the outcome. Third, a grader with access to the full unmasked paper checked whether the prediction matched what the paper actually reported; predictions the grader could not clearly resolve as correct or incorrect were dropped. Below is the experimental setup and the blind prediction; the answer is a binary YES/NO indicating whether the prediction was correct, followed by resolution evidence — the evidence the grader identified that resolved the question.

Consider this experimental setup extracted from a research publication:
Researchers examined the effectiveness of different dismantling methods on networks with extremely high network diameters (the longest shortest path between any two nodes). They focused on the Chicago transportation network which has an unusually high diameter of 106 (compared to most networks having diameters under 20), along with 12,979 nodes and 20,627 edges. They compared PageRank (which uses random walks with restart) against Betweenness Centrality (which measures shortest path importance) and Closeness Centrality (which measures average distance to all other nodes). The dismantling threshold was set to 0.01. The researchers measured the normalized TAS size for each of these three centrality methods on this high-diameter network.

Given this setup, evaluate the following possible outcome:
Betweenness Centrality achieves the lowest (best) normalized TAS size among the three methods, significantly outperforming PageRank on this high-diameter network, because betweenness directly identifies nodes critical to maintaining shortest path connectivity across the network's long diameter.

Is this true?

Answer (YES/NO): NO